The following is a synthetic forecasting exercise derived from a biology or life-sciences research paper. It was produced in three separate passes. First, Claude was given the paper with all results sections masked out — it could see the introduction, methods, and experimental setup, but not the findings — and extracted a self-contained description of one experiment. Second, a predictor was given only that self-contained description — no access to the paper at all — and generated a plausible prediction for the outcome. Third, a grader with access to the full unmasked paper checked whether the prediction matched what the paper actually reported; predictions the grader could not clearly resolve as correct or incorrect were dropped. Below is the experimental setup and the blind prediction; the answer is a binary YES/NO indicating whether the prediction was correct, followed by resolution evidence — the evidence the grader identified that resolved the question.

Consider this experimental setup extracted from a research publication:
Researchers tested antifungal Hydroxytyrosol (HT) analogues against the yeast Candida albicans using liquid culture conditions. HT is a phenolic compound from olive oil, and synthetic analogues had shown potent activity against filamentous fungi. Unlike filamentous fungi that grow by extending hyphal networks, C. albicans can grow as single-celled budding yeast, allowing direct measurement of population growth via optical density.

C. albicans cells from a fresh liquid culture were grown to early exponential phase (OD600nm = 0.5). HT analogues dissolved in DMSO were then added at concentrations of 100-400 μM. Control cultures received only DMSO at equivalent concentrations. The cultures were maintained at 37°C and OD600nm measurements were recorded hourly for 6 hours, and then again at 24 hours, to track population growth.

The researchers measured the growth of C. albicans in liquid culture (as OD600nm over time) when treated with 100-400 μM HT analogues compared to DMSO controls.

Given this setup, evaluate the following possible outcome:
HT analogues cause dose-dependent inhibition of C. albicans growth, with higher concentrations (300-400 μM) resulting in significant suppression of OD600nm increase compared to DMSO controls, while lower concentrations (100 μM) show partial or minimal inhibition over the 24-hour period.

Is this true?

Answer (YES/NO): NO